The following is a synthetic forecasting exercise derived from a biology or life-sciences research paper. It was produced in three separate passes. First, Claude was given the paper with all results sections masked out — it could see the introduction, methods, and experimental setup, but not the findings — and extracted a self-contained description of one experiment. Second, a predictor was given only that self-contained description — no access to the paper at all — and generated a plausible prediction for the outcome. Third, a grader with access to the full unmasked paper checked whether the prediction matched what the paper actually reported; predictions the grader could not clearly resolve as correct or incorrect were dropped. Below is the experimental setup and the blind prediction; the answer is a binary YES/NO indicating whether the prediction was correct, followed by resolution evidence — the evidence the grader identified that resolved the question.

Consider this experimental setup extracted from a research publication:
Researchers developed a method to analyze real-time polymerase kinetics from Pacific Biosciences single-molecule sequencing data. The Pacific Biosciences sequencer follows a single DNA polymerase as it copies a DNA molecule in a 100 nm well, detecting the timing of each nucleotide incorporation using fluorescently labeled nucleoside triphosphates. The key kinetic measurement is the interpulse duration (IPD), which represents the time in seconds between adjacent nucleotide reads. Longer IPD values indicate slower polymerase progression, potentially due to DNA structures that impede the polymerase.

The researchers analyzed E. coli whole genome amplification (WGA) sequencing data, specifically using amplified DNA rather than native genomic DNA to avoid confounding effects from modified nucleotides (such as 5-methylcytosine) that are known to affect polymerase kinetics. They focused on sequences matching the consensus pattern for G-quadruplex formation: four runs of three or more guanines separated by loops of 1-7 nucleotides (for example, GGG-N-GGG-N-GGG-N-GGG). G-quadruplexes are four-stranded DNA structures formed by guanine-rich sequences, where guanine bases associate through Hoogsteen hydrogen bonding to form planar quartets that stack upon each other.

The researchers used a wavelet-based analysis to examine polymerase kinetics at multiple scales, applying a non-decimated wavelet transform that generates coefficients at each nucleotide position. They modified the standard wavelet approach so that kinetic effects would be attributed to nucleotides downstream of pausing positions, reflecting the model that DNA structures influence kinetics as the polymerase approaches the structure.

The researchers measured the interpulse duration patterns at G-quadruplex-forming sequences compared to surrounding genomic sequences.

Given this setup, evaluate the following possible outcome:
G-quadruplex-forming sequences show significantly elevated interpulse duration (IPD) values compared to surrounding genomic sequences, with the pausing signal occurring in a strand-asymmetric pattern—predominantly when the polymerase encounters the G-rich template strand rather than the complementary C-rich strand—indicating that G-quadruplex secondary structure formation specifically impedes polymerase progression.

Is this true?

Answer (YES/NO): YES